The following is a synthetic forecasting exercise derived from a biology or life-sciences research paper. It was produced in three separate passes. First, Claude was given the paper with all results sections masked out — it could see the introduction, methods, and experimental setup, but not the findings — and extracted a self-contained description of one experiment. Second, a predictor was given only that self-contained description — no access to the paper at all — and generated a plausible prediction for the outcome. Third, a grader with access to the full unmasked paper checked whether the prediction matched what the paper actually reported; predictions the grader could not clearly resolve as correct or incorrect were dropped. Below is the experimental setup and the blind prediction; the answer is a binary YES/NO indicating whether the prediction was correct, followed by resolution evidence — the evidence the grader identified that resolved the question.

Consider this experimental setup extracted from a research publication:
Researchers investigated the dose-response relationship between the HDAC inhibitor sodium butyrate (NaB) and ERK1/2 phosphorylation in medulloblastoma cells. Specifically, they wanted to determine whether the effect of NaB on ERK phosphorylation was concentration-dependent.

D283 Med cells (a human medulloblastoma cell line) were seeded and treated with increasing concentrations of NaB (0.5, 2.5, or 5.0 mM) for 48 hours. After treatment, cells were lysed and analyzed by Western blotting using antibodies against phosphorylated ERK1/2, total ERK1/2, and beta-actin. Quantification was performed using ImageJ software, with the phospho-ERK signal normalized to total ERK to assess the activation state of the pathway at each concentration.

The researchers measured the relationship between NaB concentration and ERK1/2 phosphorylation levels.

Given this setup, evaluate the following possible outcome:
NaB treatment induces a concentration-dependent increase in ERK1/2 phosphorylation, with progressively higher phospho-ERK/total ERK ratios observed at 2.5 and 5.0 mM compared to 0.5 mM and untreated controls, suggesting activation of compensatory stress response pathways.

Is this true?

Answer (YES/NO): NO